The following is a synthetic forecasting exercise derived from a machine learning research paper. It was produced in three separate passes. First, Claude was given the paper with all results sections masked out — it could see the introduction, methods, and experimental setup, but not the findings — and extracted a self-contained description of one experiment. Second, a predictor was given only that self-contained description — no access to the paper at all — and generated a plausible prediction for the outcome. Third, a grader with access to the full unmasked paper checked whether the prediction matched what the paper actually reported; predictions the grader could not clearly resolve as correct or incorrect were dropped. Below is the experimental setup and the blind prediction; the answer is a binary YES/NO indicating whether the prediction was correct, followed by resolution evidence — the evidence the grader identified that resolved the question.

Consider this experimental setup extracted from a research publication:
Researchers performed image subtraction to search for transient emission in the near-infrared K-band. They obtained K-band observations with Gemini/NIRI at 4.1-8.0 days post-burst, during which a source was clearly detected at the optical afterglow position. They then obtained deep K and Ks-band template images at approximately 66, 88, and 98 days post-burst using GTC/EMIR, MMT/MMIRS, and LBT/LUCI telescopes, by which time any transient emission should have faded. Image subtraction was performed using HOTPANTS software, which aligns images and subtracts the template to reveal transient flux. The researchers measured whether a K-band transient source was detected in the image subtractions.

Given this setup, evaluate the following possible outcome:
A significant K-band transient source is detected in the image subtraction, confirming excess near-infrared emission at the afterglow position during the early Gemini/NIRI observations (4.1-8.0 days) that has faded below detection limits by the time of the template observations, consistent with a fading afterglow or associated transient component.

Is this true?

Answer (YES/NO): NO